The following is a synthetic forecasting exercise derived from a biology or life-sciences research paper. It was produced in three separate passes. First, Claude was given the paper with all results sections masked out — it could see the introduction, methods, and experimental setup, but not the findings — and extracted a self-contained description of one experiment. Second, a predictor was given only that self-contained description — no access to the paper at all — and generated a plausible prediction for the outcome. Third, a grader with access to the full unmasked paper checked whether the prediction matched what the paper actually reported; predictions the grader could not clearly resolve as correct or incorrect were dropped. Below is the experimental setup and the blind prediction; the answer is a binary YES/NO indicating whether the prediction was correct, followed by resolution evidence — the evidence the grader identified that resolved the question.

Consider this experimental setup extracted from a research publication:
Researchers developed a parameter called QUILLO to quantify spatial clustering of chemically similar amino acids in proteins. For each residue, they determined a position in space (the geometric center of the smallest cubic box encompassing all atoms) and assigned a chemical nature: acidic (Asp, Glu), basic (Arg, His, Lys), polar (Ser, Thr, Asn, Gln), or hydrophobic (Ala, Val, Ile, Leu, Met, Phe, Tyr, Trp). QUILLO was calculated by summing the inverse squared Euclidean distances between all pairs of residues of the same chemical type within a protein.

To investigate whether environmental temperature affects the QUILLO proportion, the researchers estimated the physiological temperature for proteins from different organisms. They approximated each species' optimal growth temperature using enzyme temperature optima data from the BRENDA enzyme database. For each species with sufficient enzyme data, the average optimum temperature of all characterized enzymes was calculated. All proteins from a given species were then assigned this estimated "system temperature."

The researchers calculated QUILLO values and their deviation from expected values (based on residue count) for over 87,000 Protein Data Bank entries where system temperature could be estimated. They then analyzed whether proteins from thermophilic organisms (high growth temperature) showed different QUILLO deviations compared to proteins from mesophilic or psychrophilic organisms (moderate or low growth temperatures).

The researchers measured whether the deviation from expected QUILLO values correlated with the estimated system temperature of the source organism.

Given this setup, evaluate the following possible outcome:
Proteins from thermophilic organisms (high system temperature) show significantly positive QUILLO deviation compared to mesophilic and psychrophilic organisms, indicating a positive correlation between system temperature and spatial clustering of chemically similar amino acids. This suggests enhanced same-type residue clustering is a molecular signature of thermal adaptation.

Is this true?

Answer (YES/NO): NO